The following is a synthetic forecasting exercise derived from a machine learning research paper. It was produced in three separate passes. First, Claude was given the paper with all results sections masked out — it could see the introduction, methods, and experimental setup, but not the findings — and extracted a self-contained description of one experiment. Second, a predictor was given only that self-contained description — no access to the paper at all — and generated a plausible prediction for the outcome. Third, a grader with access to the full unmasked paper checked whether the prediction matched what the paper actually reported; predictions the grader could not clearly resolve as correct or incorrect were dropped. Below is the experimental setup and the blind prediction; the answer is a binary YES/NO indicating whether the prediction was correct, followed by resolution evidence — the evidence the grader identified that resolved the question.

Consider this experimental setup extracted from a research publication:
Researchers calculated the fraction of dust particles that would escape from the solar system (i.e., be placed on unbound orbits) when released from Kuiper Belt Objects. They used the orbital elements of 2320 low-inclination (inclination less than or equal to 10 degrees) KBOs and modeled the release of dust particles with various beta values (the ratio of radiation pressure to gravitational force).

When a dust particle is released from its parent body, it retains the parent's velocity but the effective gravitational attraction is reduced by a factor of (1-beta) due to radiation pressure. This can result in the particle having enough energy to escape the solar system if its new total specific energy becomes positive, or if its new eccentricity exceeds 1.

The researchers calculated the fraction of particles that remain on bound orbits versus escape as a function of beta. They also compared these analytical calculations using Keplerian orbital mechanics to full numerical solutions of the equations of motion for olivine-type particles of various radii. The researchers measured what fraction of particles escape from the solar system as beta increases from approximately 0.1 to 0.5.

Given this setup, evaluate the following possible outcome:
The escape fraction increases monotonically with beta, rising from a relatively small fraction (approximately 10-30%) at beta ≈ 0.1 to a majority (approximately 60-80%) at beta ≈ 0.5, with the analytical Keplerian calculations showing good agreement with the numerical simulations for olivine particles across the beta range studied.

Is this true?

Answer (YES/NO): NO